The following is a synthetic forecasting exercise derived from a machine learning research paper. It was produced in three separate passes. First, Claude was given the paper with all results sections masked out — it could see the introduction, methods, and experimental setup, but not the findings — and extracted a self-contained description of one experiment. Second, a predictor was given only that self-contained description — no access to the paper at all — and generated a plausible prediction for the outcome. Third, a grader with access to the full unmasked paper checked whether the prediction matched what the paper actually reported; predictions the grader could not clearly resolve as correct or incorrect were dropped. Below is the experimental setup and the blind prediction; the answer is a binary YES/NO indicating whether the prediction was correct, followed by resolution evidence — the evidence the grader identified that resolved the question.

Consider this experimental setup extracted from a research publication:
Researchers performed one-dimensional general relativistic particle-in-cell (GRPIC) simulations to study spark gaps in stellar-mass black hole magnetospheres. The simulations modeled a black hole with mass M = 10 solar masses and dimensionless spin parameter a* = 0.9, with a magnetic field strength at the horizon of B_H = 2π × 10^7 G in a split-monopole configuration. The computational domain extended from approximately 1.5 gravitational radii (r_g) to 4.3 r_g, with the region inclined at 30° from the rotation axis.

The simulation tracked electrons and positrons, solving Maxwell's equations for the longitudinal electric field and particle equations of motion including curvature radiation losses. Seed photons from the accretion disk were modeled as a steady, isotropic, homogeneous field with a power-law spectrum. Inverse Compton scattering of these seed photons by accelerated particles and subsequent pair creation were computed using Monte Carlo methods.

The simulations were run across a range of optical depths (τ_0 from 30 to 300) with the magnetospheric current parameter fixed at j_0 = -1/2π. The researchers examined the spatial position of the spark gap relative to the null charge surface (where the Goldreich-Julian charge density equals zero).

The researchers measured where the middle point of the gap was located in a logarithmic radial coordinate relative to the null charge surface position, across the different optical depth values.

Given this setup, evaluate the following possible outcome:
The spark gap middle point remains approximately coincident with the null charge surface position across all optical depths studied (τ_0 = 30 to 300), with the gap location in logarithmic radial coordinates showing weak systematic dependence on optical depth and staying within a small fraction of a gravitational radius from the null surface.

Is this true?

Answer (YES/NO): YES